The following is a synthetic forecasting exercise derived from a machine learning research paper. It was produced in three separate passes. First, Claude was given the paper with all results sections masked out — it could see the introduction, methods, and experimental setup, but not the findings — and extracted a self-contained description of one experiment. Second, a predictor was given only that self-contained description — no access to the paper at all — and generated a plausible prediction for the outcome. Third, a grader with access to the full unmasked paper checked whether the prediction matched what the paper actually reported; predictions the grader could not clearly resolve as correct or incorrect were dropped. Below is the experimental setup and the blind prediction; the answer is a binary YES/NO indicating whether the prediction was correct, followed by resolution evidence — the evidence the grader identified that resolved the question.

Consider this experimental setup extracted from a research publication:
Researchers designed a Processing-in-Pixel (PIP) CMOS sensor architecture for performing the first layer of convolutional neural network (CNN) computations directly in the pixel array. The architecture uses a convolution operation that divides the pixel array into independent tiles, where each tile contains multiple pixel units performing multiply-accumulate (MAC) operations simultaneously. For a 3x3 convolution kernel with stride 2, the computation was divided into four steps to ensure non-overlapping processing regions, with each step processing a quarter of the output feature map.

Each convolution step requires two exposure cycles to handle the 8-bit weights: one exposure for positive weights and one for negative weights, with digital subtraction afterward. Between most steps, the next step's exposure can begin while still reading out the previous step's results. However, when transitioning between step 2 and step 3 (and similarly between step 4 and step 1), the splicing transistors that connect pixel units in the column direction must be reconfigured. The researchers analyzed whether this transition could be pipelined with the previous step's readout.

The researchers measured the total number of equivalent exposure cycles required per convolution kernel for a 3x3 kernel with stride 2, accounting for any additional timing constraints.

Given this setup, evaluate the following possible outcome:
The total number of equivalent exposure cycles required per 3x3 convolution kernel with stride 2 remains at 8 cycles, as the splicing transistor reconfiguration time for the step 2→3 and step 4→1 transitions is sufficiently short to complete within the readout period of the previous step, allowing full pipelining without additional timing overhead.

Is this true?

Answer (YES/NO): NO